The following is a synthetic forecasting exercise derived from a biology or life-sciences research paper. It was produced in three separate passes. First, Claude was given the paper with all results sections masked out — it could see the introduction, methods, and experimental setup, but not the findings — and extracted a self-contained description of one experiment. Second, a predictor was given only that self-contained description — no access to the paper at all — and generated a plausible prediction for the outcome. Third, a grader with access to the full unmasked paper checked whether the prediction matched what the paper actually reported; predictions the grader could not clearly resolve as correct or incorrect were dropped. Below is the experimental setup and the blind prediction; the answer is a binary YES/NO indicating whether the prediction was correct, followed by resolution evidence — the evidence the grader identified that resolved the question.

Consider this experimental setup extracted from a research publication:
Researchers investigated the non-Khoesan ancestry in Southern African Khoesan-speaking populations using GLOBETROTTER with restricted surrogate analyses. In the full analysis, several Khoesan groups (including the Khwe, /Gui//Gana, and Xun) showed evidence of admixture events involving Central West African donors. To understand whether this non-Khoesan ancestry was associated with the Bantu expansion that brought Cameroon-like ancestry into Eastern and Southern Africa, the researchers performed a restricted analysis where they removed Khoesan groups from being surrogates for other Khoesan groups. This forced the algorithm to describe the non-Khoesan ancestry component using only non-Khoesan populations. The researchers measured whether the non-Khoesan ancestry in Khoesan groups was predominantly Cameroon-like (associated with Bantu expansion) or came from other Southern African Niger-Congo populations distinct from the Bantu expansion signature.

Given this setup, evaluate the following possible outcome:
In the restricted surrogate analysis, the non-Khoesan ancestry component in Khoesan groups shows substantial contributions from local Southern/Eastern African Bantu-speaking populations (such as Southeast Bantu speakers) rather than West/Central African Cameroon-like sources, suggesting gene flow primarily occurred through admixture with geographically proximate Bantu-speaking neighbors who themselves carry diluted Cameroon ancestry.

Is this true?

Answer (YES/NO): NO